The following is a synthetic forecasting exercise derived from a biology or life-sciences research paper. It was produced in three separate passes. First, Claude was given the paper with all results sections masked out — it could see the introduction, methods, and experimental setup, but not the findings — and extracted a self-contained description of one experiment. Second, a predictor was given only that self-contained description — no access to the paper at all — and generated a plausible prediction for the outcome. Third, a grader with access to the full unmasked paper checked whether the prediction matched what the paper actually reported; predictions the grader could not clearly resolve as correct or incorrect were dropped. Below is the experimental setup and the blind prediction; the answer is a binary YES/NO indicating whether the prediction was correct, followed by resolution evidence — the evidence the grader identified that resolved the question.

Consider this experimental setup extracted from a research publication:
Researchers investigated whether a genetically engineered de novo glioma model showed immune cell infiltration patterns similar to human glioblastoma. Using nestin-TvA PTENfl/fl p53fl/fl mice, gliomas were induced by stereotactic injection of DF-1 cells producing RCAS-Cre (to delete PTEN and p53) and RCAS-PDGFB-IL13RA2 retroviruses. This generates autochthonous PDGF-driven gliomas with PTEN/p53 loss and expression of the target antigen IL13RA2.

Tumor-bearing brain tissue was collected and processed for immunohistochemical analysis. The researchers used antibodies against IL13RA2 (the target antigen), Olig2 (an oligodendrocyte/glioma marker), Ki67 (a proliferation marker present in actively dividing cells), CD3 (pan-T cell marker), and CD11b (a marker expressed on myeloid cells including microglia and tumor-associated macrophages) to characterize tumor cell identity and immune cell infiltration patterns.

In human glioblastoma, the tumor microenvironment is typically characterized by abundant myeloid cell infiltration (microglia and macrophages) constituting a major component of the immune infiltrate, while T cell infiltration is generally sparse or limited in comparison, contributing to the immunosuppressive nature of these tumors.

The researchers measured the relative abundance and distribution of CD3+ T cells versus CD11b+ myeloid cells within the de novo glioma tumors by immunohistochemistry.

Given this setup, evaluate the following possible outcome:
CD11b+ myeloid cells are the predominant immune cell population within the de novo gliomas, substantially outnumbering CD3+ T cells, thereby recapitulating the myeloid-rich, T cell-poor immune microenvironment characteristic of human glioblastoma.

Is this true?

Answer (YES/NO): YES